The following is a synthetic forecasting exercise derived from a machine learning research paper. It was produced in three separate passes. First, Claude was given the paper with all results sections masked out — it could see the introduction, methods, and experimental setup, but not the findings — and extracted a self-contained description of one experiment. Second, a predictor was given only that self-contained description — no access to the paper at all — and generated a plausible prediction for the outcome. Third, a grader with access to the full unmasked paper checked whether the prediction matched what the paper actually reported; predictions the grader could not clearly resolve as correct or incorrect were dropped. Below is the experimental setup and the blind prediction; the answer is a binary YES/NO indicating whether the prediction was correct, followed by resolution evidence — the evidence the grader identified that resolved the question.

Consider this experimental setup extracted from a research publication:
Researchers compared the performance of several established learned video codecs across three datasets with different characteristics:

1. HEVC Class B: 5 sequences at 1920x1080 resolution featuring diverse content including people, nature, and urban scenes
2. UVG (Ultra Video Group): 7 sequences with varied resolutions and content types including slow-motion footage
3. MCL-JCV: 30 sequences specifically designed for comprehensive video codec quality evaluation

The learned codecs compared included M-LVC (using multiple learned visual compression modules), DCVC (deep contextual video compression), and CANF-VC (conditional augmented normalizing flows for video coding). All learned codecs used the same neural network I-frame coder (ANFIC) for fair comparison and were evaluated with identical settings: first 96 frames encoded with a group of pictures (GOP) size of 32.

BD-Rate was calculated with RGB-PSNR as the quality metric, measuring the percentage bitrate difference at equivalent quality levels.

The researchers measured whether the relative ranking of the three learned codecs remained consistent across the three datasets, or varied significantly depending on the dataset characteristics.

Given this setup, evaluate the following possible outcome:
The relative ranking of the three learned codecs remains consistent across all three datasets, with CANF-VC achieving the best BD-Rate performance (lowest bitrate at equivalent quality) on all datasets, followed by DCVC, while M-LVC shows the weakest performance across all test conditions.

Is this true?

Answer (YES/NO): YES